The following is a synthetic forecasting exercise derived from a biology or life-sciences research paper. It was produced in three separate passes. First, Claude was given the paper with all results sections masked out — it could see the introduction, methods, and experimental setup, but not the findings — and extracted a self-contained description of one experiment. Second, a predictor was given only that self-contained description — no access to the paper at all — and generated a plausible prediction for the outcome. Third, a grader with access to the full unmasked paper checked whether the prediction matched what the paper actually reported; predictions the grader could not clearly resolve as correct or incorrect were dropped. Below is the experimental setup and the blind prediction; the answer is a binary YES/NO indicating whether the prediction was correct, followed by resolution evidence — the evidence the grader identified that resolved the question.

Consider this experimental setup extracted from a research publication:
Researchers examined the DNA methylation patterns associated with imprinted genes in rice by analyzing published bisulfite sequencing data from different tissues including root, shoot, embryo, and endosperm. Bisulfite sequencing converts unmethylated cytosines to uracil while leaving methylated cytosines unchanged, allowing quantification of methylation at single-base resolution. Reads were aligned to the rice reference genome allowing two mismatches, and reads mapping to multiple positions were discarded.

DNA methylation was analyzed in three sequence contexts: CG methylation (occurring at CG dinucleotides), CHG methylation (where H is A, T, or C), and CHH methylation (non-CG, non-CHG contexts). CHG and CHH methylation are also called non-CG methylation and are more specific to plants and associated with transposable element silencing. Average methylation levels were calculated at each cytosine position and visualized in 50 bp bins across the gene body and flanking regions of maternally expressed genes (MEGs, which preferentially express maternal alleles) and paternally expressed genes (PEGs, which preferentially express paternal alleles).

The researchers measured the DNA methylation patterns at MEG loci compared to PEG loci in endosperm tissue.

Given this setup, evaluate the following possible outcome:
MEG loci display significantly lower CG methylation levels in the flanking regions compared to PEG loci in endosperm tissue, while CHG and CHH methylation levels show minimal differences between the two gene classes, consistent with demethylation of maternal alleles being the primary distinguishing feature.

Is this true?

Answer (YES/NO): NO